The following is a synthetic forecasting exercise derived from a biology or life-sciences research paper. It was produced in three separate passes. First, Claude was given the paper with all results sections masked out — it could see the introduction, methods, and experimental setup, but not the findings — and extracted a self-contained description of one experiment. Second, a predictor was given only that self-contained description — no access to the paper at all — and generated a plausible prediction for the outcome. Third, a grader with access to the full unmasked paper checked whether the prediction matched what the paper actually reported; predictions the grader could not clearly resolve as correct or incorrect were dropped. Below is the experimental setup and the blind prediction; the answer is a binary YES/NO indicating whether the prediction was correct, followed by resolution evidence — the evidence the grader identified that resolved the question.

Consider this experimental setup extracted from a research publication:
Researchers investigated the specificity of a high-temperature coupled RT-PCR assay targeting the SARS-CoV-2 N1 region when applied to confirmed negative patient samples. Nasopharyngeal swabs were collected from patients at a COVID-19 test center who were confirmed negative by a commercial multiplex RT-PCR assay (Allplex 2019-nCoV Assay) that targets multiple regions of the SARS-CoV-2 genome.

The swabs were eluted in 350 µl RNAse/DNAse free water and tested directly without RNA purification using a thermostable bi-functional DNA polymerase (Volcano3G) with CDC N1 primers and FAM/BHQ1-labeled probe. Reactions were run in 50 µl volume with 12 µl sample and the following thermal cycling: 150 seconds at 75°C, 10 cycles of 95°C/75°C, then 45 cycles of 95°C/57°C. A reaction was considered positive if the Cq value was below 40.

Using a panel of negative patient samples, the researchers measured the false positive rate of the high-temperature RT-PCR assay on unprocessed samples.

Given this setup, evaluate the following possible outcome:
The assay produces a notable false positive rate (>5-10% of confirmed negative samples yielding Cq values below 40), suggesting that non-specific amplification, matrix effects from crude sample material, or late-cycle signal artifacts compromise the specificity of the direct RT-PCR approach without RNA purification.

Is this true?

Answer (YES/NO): NO